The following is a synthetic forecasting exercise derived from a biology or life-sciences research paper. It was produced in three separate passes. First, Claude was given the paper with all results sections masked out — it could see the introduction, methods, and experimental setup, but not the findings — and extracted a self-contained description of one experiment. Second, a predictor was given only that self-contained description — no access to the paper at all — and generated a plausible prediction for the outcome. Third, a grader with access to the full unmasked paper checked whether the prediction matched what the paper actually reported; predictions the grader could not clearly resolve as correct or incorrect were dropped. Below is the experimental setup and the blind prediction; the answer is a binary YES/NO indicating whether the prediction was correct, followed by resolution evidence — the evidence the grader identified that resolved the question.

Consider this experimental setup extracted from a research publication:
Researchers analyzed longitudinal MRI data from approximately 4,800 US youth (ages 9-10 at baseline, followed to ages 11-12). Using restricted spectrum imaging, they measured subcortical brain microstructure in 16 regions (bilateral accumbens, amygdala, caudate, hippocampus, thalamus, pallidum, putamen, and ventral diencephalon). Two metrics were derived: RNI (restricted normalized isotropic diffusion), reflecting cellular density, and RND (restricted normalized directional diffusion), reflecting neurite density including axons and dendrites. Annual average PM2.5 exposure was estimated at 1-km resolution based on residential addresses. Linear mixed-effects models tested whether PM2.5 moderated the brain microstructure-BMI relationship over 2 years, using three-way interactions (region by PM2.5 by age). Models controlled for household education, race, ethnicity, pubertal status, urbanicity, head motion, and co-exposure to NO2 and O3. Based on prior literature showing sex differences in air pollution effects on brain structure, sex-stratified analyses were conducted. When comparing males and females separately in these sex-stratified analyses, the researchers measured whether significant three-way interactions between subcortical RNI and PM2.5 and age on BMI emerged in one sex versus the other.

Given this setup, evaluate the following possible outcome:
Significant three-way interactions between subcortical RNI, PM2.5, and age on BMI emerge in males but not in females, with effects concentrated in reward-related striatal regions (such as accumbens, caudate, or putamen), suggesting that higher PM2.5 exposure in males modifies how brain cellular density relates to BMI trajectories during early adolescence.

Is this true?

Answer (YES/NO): NO